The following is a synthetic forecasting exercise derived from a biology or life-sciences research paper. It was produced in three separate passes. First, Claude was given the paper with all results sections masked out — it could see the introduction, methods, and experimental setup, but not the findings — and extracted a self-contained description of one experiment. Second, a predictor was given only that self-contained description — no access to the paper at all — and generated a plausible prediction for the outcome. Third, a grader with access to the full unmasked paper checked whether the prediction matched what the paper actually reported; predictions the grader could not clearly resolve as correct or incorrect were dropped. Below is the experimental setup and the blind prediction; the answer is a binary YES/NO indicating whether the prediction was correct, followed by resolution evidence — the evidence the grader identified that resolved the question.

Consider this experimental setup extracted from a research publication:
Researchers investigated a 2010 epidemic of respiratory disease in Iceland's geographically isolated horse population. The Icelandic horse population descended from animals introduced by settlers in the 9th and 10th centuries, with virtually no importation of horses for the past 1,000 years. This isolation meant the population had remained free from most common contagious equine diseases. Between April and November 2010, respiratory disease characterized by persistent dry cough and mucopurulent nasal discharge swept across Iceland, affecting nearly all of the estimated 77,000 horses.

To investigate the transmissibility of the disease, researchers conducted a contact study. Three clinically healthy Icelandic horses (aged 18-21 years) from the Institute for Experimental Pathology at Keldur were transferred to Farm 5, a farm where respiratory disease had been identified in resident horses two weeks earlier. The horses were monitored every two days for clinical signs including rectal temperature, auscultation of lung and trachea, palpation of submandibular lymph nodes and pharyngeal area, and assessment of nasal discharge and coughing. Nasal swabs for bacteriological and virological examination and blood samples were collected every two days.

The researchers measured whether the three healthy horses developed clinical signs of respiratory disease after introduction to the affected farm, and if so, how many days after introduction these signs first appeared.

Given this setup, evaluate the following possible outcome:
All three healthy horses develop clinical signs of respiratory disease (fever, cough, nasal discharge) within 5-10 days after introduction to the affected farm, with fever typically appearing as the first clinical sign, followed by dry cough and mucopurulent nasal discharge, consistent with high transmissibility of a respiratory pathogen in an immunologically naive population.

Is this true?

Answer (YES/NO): NO